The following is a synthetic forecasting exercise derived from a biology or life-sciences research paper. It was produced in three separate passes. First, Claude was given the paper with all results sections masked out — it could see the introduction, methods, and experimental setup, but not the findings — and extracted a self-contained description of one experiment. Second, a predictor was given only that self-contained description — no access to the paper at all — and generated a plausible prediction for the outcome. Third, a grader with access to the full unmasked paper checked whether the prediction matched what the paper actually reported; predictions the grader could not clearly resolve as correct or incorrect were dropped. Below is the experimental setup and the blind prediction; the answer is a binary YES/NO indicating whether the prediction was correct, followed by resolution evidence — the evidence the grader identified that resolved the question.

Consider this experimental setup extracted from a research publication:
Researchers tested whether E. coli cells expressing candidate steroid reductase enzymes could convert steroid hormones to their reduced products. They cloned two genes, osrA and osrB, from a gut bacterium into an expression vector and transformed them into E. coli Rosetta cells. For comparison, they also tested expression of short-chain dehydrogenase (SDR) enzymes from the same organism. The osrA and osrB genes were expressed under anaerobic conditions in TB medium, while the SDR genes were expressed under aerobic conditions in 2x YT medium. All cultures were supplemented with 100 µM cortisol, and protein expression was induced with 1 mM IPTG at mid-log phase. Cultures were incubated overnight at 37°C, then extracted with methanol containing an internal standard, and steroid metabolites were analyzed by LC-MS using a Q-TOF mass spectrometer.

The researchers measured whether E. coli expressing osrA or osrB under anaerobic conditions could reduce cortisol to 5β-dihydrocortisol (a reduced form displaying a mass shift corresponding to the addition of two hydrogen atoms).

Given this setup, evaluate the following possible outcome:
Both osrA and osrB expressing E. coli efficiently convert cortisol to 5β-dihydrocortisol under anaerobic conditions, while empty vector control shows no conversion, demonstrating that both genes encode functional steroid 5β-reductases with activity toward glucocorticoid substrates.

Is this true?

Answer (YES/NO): NO